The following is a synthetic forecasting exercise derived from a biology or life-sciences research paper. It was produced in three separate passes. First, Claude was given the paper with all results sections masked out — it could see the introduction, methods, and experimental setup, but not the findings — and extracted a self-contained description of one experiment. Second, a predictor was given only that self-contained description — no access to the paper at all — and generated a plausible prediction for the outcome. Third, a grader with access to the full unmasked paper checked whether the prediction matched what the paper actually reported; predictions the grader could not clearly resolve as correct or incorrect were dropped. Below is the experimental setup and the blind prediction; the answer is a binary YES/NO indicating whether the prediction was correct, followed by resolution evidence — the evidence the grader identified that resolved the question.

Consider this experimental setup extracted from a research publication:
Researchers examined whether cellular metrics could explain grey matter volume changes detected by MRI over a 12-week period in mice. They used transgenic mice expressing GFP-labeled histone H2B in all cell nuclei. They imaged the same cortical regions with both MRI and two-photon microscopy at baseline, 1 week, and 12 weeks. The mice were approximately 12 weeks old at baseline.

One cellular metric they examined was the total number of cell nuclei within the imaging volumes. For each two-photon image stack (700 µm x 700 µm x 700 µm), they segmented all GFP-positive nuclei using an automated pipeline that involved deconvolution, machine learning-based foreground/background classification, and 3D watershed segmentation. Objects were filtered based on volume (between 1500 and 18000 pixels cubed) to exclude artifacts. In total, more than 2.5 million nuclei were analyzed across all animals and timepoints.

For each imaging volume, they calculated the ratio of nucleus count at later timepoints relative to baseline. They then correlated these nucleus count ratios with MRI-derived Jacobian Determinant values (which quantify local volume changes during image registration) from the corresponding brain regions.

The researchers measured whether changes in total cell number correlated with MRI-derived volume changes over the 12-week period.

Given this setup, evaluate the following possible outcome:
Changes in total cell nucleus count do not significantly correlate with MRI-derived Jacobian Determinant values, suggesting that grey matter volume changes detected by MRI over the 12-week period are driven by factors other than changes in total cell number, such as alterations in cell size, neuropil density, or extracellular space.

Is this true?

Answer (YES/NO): YES